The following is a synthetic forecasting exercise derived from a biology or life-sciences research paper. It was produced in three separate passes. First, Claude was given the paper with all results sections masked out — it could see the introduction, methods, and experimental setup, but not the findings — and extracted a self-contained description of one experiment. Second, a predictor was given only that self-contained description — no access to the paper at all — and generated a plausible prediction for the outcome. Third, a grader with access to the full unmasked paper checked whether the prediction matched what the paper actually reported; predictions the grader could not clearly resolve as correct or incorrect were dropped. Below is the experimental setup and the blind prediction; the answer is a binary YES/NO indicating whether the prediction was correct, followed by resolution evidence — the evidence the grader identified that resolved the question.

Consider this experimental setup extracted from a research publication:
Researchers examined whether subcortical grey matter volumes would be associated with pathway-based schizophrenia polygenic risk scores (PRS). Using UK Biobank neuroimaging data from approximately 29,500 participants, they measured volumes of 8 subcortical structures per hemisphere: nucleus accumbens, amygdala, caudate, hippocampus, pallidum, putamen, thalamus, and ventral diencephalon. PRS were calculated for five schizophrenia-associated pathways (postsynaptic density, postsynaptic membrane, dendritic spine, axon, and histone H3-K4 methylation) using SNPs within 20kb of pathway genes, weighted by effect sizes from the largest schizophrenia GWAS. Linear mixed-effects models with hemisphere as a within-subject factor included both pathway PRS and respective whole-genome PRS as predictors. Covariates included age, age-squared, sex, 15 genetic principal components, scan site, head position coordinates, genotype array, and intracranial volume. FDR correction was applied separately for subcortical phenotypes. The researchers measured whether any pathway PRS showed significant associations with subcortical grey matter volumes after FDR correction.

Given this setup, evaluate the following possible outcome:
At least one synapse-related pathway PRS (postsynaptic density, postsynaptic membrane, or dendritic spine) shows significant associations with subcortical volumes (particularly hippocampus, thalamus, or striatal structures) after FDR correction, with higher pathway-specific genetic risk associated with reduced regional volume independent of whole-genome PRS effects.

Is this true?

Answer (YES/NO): NO